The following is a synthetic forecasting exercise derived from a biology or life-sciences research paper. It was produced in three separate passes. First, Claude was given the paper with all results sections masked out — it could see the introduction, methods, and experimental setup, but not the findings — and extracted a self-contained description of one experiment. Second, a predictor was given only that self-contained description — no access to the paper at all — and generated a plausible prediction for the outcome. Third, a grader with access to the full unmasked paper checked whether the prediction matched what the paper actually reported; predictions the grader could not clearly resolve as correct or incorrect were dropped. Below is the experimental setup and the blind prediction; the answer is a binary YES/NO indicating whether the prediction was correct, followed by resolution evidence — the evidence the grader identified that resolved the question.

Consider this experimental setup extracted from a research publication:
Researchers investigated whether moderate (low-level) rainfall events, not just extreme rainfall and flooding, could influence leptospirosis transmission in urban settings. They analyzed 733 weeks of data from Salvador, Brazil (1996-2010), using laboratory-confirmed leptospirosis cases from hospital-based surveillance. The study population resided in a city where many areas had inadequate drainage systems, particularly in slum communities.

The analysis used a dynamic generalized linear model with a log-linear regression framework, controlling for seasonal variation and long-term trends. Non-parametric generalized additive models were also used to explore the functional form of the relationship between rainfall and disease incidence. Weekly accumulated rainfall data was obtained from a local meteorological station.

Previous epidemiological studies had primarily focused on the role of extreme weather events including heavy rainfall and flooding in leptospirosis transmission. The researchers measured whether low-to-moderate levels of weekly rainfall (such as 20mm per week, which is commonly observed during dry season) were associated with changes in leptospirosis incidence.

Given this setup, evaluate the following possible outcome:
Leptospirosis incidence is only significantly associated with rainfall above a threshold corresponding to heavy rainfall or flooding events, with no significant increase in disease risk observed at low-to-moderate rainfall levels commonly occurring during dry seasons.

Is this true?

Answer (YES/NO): NO